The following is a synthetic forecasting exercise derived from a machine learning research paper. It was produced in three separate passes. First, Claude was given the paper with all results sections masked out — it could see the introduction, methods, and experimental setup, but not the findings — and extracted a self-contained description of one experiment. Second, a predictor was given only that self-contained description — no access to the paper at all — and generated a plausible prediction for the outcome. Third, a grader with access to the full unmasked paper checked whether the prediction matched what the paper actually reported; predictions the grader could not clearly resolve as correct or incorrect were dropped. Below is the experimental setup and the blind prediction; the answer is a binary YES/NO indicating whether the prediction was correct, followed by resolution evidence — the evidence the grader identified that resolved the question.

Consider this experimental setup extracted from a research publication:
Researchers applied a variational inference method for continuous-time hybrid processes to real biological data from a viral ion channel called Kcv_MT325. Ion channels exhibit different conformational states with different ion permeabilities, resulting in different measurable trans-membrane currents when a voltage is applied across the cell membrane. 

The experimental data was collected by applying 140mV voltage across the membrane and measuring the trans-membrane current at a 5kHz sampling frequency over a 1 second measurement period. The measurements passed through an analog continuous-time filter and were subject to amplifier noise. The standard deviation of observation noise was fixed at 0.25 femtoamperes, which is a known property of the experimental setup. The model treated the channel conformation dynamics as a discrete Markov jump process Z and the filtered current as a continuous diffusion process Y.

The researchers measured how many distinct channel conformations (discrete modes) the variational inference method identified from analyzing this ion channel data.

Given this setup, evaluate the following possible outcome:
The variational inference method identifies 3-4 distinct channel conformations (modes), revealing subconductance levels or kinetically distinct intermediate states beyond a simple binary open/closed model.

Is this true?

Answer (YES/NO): YES